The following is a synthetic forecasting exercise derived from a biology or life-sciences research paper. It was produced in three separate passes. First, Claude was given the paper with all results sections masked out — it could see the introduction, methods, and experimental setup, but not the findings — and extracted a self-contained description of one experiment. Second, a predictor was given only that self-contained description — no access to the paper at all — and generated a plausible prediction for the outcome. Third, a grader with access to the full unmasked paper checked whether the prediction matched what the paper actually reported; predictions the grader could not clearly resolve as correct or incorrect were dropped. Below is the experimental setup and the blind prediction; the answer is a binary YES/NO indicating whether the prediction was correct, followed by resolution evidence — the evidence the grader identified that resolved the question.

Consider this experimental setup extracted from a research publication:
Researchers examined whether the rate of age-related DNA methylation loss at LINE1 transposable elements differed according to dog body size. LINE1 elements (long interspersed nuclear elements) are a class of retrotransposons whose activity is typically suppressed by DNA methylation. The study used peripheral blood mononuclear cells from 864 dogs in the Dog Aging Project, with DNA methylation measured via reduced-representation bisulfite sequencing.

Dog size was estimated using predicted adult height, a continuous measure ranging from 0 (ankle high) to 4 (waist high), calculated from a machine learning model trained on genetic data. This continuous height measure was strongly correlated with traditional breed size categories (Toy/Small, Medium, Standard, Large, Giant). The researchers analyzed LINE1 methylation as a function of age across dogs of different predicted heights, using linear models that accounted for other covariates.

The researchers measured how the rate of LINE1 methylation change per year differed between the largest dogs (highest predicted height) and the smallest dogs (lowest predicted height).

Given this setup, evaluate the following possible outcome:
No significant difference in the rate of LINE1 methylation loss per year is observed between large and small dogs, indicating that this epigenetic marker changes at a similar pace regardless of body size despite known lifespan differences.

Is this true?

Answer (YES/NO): NO